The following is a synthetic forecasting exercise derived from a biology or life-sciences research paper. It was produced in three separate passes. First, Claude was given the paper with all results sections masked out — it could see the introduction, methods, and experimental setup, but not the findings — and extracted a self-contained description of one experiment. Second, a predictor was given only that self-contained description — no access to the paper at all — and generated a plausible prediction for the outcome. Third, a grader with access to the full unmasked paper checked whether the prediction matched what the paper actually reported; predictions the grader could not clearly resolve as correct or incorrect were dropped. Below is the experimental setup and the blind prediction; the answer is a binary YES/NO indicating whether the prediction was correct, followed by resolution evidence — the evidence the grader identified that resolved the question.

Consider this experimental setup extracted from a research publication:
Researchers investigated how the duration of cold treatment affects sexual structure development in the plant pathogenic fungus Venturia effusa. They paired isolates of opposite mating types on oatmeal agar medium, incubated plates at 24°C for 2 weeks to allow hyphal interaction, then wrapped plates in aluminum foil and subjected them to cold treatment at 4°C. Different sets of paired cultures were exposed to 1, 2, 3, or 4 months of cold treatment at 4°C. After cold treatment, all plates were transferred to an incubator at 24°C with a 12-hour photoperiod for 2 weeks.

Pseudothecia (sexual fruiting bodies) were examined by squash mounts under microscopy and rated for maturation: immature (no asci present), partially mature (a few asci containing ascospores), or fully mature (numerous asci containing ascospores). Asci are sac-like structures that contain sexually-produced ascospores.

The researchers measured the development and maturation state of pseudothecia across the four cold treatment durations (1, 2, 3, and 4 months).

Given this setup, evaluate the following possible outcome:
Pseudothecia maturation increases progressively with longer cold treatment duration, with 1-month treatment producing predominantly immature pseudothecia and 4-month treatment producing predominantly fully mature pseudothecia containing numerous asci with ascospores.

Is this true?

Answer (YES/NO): NO